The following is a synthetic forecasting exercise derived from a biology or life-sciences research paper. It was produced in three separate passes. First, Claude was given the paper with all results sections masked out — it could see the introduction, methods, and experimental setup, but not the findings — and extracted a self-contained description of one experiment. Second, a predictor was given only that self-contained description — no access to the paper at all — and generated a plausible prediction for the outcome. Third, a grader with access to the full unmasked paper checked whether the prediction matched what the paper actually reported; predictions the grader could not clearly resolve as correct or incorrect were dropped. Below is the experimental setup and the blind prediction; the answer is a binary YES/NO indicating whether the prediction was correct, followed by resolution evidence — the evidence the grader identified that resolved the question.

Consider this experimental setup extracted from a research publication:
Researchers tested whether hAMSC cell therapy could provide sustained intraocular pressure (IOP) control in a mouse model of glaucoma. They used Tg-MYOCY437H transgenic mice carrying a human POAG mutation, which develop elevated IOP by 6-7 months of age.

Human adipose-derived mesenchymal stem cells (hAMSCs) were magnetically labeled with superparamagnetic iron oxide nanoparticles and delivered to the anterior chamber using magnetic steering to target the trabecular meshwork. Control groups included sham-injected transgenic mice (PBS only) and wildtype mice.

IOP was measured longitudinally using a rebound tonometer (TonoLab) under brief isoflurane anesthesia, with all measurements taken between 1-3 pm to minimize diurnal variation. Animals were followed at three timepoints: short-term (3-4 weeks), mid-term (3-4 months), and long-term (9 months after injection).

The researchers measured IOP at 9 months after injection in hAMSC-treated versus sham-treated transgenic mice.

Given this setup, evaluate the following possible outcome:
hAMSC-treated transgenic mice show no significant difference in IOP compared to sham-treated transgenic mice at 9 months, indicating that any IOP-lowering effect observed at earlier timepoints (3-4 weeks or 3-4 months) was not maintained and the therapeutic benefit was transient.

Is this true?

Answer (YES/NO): NO